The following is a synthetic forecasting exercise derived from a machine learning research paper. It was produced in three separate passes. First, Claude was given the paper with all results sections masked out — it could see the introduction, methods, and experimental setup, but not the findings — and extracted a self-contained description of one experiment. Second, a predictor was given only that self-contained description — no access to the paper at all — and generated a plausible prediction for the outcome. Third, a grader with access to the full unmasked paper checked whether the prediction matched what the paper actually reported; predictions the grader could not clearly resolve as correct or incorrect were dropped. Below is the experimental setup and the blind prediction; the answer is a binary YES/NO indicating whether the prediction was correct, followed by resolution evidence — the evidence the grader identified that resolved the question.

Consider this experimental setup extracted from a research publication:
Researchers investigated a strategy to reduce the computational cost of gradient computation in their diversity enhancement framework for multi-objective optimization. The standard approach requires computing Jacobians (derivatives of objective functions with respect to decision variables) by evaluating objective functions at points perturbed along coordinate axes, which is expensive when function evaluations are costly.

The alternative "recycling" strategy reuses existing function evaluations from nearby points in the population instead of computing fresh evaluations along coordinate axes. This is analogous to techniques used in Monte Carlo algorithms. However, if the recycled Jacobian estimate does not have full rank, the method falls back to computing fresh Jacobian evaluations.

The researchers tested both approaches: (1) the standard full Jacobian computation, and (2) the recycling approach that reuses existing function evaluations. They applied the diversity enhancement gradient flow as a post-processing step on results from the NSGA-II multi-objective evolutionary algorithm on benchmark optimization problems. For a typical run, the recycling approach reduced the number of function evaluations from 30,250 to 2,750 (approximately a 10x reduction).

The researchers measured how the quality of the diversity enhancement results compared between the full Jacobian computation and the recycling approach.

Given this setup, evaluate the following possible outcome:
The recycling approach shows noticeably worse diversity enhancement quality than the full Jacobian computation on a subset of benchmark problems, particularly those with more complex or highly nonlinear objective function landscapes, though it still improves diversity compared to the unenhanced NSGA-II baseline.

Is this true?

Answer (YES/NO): NO